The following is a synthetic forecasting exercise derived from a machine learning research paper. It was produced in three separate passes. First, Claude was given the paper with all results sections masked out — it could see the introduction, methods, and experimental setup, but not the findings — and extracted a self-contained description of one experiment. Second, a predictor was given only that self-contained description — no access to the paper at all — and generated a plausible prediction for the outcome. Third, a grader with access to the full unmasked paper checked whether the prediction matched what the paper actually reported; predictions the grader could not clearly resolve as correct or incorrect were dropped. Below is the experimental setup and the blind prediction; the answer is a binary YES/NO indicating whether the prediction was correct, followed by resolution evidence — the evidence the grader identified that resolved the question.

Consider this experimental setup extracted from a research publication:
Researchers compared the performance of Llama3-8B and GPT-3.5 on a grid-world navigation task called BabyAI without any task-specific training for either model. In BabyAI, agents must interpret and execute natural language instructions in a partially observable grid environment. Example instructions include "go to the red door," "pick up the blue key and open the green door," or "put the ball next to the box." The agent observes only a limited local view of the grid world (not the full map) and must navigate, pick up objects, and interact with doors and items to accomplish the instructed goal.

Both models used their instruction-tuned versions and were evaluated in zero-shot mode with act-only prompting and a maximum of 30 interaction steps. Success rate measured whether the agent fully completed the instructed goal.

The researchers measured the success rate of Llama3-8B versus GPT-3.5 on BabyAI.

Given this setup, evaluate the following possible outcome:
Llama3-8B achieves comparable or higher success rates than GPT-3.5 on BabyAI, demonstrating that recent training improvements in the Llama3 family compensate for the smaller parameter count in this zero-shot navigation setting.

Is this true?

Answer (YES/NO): NO